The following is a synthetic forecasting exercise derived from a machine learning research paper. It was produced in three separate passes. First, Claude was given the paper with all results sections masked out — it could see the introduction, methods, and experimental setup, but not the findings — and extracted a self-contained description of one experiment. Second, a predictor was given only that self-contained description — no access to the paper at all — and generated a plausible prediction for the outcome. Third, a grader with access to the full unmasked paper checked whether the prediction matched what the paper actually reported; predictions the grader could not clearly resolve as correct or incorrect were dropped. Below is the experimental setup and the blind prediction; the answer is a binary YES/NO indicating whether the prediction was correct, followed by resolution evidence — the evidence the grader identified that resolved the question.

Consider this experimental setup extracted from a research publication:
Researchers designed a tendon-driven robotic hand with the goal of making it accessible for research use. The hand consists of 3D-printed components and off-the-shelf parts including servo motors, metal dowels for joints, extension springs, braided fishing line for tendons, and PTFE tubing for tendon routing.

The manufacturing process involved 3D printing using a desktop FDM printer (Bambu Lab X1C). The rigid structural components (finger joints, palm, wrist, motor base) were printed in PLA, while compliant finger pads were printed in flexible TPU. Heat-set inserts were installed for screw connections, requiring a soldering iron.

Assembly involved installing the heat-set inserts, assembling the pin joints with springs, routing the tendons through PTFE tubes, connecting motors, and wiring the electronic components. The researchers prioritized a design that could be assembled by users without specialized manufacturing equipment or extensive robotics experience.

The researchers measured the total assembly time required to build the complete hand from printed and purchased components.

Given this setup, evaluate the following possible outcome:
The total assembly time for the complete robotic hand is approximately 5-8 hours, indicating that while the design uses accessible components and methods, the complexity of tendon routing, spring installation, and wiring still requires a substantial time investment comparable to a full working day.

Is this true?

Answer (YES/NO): YES